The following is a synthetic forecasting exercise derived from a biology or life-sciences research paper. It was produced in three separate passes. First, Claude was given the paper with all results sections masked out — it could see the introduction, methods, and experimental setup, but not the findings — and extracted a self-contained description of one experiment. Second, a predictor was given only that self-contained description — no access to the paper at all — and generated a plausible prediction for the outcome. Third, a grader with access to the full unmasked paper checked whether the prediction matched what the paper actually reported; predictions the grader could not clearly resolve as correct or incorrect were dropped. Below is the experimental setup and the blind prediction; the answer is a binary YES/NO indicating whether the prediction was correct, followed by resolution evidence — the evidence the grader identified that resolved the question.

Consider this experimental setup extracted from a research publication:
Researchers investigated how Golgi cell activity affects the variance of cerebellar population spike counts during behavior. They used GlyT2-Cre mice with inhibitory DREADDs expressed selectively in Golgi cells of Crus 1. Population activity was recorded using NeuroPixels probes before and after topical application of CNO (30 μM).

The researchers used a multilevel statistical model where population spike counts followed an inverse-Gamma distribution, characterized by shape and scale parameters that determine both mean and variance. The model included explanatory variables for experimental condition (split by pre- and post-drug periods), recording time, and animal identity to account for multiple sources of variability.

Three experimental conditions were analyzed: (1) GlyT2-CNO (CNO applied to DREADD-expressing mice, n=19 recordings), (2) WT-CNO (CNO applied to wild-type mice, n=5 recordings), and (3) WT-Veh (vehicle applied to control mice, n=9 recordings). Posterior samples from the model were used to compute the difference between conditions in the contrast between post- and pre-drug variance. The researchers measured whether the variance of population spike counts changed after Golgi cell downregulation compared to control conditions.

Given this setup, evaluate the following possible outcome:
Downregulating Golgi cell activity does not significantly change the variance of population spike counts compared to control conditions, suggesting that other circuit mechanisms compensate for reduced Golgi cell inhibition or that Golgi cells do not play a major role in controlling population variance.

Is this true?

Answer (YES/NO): NO